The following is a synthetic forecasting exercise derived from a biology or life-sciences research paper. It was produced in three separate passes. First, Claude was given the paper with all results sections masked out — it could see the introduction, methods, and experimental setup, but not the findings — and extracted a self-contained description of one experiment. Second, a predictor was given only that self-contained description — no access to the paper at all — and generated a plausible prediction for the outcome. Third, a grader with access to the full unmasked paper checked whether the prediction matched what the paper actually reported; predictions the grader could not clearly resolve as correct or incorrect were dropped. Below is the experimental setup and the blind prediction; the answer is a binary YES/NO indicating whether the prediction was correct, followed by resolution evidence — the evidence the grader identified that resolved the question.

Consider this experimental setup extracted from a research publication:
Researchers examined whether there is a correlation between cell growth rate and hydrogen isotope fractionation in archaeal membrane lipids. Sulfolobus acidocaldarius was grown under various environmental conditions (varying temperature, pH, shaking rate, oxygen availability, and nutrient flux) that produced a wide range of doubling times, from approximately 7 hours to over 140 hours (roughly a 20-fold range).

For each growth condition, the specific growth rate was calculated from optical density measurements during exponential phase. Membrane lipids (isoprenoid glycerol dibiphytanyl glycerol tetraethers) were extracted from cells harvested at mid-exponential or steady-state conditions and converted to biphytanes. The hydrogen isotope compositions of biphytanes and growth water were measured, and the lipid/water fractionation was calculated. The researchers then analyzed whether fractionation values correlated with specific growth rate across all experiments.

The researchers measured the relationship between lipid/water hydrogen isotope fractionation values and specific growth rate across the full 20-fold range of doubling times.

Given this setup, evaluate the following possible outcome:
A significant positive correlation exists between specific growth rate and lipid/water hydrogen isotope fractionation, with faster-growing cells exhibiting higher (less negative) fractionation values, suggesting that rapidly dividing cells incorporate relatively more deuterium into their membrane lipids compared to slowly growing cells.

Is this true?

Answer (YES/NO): NO